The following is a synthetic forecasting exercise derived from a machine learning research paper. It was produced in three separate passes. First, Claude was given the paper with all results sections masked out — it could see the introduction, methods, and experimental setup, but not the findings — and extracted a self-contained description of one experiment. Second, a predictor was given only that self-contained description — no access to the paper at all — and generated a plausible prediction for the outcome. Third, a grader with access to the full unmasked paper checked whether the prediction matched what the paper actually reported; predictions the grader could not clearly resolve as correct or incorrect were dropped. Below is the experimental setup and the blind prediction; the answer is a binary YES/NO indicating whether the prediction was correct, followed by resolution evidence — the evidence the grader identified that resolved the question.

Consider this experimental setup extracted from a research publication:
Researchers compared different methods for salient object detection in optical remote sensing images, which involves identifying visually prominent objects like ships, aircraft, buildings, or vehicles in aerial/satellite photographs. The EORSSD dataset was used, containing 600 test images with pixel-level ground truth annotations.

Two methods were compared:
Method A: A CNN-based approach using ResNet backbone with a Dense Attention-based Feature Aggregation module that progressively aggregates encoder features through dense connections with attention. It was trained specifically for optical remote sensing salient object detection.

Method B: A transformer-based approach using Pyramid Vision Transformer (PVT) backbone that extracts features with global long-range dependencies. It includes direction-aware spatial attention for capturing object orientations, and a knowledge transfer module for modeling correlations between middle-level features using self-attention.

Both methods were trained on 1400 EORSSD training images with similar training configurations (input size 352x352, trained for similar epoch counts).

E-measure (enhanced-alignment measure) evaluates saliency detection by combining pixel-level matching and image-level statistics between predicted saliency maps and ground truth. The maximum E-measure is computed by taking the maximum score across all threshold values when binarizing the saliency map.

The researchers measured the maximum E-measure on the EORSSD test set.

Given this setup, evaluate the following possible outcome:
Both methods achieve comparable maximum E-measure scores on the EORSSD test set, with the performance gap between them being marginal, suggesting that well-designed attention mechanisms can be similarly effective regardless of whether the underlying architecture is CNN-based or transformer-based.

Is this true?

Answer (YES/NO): YES